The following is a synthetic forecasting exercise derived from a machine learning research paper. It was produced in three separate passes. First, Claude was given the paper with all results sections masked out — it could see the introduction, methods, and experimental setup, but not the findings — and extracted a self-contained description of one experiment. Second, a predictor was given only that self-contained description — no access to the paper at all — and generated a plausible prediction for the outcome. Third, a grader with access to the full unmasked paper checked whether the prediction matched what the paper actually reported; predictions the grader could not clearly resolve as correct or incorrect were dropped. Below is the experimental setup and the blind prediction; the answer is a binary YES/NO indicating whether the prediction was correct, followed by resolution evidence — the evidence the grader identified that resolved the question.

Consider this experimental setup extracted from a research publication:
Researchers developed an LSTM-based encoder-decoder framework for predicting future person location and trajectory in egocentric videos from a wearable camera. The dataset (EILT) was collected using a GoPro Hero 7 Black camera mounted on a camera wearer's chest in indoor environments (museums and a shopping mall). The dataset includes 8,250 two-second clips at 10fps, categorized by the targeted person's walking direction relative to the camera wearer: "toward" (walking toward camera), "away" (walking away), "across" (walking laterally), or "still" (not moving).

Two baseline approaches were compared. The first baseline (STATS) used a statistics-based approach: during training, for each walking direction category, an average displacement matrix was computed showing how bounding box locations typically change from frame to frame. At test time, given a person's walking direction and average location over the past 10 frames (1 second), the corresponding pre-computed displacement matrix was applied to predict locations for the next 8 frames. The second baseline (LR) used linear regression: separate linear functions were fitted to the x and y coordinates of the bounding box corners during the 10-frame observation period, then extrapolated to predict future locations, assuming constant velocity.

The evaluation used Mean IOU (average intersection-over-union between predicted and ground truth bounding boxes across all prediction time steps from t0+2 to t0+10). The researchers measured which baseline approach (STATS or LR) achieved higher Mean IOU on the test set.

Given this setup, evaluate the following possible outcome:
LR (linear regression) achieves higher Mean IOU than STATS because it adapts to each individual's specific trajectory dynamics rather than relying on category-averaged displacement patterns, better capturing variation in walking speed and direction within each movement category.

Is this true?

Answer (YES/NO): YES